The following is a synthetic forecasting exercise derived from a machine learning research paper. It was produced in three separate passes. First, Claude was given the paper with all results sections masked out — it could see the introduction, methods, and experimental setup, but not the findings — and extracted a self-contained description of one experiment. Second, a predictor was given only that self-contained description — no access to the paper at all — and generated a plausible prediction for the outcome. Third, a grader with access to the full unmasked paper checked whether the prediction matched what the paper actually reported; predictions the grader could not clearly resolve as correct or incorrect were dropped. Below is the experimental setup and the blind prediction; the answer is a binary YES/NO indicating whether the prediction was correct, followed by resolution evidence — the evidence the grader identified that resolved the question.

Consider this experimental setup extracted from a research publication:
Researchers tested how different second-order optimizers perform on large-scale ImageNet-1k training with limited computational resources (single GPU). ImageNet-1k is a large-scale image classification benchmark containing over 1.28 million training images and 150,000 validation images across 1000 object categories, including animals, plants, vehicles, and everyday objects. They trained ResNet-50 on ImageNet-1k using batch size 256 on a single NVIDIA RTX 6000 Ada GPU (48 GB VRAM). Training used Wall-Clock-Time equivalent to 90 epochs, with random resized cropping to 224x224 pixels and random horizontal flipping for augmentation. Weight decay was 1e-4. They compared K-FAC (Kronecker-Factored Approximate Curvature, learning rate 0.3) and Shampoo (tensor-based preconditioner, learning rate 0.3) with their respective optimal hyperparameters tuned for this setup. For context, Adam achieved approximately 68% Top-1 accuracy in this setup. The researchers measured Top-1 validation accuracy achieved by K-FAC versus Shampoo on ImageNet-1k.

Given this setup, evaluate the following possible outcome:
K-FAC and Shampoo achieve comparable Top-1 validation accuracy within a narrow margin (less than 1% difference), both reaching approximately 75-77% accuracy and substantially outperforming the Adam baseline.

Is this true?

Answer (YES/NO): NO